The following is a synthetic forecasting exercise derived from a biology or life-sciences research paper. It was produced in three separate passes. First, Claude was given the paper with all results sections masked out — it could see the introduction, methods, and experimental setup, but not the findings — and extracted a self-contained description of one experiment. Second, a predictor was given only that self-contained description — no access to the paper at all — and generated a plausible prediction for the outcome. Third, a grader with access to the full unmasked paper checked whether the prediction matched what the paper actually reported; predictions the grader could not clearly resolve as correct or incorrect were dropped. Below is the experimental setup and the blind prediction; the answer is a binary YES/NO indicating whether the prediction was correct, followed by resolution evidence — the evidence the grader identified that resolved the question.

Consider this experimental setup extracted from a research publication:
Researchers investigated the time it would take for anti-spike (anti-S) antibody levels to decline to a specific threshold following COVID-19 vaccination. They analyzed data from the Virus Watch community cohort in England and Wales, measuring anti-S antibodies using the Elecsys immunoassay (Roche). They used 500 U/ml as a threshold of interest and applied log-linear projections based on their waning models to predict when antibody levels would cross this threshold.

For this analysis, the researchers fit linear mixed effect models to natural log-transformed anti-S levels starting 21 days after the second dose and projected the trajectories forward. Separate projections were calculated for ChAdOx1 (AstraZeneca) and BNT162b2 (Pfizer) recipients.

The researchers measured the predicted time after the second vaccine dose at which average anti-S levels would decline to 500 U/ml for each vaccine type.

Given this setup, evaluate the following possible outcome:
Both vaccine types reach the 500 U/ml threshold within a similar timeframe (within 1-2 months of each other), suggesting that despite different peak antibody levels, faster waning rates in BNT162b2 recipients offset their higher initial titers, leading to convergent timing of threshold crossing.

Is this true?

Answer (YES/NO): NO